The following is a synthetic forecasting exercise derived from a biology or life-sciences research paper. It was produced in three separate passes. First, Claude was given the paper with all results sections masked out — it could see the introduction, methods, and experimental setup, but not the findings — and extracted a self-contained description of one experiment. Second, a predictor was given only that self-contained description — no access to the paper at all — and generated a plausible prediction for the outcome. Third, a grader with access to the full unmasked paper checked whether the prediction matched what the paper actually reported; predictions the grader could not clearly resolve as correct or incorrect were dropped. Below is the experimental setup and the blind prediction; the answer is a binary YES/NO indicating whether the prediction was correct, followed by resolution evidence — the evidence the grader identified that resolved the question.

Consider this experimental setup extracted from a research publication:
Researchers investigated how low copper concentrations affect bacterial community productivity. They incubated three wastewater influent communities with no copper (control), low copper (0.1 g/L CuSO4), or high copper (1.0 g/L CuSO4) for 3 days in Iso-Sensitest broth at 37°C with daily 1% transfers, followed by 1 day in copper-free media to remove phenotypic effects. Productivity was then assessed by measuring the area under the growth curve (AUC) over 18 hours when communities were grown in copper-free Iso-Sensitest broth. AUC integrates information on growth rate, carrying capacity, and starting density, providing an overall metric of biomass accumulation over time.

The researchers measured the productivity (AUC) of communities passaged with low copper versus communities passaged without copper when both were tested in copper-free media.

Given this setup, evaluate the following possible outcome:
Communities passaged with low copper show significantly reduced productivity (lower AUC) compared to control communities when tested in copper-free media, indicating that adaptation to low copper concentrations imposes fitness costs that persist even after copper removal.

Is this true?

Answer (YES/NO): NO